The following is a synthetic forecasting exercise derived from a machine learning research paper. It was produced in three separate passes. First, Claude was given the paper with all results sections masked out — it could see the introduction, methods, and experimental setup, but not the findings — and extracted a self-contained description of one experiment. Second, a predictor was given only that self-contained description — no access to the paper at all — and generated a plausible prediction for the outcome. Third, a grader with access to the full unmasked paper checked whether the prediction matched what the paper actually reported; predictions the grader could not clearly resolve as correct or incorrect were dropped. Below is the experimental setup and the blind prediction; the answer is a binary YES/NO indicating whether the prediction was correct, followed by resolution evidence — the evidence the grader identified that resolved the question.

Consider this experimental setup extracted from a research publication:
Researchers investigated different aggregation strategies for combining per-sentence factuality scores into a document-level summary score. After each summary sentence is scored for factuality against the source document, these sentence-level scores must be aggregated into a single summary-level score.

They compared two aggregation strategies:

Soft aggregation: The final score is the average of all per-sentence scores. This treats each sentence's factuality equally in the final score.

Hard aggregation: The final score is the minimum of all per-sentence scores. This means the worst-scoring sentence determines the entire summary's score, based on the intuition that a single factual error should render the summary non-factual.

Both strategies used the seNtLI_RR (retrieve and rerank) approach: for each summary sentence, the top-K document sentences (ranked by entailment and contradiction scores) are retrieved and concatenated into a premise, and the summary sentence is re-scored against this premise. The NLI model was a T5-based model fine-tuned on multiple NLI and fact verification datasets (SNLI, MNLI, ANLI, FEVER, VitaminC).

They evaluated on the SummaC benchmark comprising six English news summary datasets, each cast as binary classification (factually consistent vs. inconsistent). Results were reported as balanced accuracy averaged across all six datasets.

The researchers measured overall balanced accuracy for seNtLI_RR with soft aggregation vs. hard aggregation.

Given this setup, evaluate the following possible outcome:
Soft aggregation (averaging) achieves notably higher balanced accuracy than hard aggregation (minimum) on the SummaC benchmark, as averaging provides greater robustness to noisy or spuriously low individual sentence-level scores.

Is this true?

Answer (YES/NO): NO